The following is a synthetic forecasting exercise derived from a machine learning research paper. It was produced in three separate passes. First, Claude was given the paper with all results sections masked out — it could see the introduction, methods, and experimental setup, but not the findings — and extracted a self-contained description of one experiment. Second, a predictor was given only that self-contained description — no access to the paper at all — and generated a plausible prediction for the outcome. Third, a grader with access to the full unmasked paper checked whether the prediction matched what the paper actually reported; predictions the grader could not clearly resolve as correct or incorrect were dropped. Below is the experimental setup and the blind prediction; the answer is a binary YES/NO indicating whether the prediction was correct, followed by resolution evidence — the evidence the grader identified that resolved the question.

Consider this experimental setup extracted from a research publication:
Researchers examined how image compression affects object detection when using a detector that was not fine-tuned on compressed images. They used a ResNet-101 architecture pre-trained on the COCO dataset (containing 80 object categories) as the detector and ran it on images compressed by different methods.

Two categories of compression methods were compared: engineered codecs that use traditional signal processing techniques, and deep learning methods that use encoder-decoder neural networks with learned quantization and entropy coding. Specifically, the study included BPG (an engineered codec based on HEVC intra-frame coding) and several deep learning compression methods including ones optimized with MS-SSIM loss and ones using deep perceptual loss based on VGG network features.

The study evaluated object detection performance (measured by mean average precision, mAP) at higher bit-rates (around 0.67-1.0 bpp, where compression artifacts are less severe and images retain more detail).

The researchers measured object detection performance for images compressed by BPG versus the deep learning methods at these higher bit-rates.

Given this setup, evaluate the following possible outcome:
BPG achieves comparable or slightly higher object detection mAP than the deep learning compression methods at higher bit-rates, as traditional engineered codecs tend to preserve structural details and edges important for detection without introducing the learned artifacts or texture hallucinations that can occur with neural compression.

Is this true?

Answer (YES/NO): NO